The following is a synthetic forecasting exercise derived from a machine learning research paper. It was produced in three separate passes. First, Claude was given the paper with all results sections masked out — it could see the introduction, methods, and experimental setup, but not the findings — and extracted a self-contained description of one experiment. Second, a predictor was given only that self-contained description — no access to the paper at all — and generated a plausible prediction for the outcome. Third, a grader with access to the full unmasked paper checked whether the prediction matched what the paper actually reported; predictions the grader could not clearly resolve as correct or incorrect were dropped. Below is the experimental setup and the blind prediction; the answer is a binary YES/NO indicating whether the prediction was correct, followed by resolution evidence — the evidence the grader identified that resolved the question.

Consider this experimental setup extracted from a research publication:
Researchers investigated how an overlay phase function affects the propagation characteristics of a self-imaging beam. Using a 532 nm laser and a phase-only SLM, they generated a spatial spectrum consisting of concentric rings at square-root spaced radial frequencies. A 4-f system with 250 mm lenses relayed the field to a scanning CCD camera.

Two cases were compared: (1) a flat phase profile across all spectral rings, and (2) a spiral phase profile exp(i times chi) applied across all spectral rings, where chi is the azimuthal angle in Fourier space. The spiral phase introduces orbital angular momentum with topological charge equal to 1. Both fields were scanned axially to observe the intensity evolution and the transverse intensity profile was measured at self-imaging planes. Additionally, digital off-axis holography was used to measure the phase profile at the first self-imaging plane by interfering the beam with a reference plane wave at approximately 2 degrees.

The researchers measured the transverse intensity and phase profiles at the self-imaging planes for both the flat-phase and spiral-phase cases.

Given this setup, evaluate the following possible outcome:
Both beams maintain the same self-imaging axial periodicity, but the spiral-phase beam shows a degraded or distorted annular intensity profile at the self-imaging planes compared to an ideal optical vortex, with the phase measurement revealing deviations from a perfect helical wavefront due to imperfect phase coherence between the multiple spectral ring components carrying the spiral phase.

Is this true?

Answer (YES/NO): NO